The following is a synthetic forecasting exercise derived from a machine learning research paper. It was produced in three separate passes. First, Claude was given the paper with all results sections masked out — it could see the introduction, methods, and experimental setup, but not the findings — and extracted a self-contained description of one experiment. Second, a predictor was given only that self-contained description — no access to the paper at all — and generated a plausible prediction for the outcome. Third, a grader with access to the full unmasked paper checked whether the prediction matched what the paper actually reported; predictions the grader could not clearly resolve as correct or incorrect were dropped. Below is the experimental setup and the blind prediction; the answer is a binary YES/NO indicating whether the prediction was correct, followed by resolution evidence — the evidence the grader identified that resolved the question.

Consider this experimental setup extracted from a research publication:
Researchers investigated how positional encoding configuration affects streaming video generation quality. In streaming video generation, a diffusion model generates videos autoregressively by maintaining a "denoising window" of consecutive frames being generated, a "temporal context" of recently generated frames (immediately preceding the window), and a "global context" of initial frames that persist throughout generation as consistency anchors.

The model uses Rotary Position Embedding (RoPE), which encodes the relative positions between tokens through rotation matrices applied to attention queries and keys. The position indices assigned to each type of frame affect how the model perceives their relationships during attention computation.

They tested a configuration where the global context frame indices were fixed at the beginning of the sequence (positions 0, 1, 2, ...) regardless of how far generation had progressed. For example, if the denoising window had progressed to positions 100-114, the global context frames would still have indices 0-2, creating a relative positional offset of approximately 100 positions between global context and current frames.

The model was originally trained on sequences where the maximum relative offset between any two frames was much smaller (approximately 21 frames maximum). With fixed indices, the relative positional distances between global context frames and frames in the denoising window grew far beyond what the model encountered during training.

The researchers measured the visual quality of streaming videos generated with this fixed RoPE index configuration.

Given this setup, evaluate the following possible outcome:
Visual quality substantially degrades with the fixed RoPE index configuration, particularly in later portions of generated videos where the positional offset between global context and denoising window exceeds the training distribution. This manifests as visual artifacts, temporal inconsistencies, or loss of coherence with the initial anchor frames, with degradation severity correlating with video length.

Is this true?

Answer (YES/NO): NO